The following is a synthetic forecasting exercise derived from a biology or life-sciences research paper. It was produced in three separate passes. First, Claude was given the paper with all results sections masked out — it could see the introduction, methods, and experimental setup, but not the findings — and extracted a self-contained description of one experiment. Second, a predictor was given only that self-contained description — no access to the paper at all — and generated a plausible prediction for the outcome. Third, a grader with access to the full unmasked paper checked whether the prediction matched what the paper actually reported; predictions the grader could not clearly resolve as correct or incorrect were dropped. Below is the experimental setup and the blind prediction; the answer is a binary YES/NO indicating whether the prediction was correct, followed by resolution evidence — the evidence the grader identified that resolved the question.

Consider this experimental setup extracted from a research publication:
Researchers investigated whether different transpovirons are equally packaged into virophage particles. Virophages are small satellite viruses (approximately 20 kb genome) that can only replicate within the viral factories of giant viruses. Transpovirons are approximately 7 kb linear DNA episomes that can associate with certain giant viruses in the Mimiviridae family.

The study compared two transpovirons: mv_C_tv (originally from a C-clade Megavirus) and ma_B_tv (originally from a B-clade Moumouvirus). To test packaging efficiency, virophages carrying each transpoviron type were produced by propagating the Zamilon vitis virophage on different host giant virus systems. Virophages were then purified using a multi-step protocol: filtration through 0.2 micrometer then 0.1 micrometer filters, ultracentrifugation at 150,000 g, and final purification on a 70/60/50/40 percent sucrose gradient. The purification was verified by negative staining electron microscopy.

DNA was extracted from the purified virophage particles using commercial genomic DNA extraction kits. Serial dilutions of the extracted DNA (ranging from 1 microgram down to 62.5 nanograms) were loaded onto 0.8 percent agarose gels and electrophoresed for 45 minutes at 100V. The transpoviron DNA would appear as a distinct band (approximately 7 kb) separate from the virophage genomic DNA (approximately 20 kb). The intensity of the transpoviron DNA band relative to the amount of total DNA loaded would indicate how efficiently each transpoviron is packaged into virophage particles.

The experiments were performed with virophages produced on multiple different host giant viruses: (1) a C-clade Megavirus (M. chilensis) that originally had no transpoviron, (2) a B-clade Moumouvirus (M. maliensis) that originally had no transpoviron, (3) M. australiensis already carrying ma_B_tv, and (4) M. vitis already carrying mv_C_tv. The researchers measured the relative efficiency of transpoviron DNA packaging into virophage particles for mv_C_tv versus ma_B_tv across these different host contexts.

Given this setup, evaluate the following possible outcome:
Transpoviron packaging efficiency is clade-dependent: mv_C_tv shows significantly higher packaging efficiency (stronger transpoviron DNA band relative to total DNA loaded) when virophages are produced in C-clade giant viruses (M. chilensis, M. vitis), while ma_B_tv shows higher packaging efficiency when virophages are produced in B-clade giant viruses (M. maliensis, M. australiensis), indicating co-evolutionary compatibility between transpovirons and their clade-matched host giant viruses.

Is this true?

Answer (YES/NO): NO